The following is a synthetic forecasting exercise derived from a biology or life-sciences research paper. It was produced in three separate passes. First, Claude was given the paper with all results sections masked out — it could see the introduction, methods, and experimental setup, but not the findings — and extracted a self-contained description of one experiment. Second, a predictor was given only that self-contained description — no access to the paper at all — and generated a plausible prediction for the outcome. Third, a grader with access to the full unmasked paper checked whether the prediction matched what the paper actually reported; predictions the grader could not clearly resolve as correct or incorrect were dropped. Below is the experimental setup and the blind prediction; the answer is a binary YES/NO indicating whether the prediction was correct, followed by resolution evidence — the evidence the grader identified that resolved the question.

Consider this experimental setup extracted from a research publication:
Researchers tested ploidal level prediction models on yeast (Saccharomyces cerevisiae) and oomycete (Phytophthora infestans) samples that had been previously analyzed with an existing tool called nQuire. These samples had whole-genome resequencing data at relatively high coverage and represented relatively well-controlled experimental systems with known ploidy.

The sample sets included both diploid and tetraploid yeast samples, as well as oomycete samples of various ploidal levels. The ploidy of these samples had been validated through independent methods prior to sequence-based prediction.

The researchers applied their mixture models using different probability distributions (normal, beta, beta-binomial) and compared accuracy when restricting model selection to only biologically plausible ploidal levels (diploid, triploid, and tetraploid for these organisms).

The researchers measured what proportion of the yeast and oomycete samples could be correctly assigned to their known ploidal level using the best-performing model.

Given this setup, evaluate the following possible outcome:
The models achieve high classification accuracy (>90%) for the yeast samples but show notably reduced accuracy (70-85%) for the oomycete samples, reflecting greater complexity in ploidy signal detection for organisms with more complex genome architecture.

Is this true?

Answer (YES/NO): NO